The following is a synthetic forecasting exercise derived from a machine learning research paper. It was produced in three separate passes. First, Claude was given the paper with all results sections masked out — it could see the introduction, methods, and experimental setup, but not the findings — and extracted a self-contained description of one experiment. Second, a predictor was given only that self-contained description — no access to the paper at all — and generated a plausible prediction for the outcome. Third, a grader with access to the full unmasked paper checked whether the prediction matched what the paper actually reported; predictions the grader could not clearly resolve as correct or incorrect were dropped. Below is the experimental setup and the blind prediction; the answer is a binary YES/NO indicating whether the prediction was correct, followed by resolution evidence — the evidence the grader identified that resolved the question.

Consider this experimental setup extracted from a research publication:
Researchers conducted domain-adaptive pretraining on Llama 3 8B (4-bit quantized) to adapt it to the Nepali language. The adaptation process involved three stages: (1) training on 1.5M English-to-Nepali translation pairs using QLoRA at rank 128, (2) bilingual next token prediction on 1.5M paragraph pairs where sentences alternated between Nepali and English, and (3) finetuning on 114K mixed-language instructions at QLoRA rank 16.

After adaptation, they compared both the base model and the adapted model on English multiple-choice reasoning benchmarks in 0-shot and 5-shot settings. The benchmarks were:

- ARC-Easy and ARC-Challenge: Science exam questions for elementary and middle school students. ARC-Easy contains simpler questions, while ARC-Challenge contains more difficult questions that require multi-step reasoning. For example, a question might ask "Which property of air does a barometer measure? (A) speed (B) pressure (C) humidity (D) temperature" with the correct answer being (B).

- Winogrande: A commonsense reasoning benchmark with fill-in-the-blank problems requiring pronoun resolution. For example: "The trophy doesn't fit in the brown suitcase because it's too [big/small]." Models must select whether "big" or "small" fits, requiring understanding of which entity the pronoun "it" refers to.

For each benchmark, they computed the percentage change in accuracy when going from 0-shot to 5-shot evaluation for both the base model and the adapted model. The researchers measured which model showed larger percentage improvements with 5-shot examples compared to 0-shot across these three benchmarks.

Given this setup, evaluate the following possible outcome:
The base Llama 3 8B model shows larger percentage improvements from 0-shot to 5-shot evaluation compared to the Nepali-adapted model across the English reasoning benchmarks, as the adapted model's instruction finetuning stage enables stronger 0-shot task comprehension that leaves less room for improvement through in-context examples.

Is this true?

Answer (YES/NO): NO